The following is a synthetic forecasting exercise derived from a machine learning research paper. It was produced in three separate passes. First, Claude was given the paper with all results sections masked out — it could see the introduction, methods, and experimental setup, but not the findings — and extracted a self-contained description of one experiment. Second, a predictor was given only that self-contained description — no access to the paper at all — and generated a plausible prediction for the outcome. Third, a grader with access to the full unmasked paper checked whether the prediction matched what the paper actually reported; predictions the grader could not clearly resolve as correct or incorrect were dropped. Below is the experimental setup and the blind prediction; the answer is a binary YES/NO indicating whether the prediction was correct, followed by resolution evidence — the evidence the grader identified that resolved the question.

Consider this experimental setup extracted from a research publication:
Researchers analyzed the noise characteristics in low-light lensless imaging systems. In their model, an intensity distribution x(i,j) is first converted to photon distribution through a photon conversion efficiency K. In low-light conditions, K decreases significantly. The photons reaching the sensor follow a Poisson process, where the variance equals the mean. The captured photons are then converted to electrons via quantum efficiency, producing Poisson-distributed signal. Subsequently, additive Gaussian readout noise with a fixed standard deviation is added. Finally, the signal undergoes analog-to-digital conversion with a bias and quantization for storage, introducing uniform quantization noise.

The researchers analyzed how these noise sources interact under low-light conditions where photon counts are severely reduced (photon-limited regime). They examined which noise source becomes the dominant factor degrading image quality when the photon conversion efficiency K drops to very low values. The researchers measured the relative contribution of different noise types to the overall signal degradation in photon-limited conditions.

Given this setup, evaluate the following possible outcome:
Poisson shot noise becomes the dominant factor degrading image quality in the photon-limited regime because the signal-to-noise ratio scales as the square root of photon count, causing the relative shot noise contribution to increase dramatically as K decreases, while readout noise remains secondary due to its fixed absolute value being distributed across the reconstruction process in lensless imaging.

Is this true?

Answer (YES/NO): NO